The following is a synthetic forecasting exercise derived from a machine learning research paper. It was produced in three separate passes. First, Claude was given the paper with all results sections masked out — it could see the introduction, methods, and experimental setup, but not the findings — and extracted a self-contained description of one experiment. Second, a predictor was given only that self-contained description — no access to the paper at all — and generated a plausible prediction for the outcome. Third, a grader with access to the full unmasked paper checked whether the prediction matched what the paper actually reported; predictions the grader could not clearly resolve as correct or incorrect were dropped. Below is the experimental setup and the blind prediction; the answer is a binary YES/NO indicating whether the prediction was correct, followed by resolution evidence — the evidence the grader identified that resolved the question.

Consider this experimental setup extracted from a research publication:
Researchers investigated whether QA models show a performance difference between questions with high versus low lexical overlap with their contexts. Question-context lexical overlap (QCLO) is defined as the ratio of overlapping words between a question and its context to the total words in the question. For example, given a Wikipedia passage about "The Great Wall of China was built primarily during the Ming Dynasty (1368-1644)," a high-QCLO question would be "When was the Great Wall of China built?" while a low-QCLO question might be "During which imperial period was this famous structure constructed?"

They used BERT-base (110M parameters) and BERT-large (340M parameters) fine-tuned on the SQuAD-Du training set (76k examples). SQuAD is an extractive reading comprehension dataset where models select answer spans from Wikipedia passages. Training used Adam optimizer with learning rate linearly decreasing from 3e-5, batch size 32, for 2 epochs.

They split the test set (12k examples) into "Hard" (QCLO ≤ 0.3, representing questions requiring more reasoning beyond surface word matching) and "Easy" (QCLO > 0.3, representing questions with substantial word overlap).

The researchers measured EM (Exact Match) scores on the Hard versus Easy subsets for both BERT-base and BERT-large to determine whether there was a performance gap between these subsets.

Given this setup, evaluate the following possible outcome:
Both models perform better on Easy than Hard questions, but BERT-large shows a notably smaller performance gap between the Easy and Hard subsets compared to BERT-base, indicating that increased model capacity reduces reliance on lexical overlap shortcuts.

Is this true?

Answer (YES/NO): NO